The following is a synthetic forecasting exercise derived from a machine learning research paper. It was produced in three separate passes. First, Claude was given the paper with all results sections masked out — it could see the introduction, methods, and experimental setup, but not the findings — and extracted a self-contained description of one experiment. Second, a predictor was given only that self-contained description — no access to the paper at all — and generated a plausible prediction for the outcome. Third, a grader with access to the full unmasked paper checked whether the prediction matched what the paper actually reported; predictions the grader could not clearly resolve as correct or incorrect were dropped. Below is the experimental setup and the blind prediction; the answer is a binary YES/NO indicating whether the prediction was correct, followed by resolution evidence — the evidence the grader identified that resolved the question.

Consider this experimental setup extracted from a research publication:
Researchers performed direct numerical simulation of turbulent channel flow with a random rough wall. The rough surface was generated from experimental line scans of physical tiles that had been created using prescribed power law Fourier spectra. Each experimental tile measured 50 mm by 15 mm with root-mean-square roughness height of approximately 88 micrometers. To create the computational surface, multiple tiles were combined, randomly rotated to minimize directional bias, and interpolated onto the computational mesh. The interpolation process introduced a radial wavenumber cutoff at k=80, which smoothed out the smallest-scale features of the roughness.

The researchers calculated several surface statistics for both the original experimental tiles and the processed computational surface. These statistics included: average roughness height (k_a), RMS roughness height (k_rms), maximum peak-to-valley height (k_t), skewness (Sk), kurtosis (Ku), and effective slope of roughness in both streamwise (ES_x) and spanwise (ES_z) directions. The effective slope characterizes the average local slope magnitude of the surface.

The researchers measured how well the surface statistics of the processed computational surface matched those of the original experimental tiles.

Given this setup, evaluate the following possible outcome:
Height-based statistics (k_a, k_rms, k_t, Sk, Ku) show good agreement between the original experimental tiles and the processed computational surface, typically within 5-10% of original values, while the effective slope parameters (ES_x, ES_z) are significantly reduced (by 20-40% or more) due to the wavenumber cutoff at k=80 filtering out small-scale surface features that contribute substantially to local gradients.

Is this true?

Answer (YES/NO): NO